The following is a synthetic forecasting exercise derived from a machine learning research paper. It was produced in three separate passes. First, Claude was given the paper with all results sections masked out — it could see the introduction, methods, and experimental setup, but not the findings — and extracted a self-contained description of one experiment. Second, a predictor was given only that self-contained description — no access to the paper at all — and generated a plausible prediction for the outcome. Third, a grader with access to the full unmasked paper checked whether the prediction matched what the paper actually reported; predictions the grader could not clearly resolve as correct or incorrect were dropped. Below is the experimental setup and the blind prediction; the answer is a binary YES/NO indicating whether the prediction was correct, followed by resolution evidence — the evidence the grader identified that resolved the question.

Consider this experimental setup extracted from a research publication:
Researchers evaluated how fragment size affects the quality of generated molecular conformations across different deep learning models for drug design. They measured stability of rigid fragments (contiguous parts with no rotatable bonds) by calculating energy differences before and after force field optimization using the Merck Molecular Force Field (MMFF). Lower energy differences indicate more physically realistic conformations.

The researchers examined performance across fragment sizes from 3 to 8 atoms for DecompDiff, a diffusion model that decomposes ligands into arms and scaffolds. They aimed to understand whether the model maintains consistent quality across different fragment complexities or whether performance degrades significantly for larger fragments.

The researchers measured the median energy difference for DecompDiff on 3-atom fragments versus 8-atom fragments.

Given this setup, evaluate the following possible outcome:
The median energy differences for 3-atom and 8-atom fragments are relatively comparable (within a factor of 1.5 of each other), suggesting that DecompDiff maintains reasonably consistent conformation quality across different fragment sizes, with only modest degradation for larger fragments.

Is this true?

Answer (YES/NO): NO